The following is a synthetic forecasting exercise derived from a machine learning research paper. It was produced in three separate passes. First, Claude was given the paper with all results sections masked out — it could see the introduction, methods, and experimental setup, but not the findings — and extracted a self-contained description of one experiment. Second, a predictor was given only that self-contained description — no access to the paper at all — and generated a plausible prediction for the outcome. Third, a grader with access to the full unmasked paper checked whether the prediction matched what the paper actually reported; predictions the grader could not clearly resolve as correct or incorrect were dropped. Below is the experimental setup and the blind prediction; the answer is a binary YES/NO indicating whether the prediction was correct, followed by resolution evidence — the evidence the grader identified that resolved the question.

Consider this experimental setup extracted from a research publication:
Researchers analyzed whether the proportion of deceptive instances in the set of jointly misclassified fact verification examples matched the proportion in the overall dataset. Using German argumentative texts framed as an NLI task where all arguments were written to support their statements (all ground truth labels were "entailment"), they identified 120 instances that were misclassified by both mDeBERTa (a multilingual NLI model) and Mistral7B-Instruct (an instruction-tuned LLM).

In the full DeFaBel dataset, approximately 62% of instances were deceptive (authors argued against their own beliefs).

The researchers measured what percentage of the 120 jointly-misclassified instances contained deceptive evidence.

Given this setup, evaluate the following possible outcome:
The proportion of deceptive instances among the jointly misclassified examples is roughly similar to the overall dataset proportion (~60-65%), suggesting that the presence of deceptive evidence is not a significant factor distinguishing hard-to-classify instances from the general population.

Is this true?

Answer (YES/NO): YES